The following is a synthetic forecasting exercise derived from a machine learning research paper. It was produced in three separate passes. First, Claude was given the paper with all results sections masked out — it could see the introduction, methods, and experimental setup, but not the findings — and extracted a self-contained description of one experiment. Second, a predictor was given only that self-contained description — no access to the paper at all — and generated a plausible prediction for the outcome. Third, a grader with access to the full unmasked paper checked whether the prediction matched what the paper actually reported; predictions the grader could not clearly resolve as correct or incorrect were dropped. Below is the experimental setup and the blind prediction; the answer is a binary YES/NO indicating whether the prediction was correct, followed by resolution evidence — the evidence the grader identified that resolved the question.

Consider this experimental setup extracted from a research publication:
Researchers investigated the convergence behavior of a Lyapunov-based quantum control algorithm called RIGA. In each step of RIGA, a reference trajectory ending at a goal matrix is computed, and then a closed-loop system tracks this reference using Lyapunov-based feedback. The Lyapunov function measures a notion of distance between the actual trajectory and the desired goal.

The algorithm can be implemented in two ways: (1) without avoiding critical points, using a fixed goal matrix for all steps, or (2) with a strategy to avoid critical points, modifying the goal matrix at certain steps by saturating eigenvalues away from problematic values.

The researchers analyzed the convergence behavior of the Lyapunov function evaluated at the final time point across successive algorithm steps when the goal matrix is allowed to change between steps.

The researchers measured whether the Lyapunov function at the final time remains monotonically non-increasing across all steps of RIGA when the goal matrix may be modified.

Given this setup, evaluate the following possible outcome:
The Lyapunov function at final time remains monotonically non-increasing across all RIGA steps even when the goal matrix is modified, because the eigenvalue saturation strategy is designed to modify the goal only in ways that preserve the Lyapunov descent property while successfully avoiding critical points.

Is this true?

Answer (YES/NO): NO